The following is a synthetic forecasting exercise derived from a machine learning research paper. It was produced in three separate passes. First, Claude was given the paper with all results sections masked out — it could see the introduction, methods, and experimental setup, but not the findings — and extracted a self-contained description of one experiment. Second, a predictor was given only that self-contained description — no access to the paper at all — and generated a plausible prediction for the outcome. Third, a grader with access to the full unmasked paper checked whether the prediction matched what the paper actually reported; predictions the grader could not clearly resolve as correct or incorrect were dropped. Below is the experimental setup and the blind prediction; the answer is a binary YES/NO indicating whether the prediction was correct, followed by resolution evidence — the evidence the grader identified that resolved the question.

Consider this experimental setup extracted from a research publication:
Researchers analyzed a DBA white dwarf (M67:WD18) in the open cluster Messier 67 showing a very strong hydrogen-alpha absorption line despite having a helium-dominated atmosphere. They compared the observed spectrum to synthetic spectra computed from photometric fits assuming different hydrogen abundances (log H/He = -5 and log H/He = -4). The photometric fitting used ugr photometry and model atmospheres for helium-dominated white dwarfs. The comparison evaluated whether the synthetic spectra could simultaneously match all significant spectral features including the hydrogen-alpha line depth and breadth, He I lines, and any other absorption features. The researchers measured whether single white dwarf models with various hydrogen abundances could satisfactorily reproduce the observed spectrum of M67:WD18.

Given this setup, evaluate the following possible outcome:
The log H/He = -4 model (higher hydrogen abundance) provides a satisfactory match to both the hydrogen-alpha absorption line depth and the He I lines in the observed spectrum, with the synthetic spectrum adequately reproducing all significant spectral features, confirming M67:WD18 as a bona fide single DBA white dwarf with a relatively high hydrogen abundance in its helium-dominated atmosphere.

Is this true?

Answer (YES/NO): NO